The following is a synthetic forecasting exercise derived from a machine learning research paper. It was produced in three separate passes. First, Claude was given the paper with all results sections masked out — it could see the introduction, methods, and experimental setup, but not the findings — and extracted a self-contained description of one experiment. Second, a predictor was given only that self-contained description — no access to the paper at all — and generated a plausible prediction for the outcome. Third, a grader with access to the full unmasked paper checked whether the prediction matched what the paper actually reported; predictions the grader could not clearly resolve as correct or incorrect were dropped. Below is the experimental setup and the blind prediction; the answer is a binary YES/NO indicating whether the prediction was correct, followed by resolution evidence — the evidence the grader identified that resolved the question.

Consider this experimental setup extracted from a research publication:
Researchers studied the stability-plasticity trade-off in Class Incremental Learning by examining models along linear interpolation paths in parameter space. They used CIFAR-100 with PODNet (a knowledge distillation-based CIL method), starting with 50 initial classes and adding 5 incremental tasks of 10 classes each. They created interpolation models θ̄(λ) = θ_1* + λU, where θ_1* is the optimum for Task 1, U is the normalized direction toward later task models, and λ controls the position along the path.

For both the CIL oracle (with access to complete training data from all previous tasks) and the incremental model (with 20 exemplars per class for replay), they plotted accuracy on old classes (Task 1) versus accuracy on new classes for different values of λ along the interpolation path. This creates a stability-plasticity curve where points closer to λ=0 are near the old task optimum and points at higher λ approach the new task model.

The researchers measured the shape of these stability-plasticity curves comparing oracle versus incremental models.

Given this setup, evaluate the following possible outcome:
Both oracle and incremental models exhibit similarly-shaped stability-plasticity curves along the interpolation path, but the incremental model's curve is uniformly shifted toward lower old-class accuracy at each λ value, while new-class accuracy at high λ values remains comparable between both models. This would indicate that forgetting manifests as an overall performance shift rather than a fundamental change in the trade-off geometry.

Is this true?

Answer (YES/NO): NO